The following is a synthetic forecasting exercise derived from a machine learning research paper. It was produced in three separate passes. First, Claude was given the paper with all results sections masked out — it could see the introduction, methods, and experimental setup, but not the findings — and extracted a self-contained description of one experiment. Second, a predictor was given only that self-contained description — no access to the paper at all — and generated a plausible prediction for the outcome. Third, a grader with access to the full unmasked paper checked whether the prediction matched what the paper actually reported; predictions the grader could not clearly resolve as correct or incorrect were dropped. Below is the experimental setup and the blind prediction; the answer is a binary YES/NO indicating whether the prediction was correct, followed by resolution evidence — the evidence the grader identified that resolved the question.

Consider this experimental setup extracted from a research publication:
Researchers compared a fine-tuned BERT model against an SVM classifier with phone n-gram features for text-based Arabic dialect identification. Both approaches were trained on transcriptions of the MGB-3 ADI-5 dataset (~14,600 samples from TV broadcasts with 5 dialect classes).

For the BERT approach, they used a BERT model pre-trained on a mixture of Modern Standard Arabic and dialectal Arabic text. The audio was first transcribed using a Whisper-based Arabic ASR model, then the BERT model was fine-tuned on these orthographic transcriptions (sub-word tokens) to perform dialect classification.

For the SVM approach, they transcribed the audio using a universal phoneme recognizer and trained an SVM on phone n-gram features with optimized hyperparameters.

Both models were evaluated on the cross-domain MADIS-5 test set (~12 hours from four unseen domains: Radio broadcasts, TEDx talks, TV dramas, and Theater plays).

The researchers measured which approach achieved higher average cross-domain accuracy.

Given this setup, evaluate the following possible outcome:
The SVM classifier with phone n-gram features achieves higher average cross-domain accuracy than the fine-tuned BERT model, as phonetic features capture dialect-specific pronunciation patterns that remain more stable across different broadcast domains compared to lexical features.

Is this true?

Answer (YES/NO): NO